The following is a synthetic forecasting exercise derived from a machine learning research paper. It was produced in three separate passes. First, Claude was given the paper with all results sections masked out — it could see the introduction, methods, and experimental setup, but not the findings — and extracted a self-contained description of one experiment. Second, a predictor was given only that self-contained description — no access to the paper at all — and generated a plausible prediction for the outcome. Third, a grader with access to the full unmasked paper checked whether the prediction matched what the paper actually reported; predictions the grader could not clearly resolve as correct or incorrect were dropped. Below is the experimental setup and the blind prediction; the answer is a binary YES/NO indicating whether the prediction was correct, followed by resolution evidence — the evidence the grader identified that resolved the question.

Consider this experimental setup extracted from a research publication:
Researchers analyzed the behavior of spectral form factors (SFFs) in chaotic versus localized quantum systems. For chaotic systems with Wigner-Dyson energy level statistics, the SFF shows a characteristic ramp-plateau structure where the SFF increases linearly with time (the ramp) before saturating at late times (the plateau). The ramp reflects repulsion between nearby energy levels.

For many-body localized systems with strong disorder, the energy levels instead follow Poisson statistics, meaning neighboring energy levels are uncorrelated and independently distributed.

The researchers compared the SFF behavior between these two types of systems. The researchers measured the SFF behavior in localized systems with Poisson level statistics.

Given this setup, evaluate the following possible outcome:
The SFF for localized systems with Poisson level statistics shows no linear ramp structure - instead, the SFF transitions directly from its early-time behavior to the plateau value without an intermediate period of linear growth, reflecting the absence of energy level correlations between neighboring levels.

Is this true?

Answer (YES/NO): YES